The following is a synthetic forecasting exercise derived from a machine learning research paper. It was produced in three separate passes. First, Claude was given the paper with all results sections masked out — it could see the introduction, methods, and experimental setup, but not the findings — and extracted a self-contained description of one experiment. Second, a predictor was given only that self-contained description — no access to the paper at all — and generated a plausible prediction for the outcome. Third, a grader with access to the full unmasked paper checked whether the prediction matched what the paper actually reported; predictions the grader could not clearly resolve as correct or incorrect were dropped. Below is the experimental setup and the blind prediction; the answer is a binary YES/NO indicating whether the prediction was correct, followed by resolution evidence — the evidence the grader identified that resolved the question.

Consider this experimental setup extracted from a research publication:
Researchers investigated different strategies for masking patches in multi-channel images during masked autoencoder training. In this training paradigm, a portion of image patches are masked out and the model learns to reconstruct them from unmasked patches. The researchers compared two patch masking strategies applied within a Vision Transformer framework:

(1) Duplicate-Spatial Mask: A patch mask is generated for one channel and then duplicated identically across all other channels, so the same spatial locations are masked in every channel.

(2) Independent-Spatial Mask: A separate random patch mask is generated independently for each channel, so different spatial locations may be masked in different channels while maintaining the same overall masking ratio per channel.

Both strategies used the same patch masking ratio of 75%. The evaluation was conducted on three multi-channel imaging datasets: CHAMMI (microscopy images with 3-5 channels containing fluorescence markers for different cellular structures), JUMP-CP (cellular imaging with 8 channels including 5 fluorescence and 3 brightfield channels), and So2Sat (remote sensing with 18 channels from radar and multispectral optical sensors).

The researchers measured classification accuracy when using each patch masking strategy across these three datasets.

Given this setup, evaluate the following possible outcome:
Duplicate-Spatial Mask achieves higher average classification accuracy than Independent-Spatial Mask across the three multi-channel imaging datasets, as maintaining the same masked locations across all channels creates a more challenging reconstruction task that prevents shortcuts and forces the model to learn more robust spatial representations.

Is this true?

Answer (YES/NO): NO